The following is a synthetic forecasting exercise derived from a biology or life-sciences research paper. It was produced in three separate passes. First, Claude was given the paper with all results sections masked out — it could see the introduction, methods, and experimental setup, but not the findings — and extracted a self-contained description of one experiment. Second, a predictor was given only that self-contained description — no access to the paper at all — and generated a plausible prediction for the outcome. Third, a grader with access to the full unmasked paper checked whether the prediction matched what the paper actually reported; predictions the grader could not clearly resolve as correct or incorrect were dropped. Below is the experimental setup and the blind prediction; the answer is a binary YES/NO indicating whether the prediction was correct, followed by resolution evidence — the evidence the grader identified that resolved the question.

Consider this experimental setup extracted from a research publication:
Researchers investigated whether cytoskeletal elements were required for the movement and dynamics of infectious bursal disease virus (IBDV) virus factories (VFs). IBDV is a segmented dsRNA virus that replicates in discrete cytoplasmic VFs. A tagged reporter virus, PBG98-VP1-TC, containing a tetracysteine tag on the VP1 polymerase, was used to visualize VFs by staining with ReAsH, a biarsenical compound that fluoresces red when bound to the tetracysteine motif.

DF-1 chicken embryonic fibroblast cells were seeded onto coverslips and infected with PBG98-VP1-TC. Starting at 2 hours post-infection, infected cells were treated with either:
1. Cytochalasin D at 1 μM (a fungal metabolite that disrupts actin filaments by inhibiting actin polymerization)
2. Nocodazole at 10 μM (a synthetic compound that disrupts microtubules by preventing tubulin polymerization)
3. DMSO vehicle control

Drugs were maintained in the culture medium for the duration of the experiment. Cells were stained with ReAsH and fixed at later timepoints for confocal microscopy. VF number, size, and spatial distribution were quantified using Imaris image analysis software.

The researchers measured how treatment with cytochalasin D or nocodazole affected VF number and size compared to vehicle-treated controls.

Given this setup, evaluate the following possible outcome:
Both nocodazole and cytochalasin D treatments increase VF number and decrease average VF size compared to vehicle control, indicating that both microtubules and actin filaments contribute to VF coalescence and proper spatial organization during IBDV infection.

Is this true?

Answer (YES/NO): YES